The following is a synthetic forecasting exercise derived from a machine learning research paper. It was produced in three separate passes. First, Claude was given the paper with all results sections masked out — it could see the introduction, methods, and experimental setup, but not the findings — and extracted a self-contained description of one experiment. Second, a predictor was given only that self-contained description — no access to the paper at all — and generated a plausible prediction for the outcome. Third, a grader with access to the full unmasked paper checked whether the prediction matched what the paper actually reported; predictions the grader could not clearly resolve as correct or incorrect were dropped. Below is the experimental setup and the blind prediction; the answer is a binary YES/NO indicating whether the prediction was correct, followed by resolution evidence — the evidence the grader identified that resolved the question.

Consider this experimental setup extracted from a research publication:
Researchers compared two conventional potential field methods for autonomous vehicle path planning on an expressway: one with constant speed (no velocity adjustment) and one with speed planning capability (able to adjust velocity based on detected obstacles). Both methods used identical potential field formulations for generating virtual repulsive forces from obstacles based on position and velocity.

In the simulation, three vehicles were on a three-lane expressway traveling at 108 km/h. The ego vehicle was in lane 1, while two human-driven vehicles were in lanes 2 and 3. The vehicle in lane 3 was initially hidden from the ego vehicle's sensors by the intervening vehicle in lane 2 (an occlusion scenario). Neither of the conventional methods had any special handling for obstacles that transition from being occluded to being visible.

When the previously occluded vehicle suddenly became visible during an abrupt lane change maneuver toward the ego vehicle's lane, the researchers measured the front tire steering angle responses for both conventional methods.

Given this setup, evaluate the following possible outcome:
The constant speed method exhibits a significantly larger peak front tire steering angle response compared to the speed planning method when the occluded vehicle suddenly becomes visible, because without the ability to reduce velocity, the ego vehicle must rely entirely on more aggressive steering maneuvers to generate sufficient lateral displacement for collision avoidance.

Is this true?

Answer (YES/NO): YES